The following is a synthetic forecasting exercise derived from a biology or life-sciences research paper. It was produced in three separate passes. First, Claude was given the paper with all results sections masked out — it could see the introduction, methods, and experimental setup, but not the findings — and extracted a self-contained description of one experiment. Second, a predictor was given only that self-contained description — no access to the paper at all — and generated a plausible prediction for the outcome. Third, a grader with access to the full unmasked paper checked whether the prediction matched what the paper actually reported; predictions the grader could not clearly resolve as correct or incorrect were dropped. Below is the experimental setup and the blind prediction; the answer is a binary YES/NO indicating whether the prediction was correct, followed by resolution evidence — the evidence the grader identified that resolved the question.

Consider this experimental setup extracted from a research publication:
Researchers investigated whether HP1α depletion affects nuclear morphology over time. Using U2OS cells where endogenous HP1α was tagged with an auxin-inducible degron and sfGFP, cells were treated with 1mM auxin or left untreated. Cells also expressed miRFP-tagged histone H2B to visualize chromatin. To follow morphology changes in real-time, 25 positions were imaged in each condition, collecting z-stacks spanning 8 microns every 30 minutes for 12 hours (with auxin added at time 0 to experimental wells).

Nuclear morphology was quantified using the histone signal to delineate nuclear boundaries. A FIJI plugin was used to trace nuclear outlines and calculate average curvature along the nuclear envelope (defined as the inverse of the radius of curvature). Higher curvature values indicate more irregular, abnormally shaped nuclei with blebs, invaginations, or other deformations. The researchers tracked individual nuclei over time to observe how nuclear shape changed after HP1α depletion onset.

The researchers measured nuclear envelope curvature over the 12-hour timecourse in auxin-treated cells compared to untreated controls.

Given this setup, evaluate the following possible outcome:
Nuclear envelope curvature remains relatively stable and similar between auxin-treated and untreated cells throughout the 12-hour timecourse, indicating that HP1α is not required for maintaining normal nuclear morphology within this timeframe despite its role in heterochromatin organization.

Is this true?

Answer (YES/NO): NO